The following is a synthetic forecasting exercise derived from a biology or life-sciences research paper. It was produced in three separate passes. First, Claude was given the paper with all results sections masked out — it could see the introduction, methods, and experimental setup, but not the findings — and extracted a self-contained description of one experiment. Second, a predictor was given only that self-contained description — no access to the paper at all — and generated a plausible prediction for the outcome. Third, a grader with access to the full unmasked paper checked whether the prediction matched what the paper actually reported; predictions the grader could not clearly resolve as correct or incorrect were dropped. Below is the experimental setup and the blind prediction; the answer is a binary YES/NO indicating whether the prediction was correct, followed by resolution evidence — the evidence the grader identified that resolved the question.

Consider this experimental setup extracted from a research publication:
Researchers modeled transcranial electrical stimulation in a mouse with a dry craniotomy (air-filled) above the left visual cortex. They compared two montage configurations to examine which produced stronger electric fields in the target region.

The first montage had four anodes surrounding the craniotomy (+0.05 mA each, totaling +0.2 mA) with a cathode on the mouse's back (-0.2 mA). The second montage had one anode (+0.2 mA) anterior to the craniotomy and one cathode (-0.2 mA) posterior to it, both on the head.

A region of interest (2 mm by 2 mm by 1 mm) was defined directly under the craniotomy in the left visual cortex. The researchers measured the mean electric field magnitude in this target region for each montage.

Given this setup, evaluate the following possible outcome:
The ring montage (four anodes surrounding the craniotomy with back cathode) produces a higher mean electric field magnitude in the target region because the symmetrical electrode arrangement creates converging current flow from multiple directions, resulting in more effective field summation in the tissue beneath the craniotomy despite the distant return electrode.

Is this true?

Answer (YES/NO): NO